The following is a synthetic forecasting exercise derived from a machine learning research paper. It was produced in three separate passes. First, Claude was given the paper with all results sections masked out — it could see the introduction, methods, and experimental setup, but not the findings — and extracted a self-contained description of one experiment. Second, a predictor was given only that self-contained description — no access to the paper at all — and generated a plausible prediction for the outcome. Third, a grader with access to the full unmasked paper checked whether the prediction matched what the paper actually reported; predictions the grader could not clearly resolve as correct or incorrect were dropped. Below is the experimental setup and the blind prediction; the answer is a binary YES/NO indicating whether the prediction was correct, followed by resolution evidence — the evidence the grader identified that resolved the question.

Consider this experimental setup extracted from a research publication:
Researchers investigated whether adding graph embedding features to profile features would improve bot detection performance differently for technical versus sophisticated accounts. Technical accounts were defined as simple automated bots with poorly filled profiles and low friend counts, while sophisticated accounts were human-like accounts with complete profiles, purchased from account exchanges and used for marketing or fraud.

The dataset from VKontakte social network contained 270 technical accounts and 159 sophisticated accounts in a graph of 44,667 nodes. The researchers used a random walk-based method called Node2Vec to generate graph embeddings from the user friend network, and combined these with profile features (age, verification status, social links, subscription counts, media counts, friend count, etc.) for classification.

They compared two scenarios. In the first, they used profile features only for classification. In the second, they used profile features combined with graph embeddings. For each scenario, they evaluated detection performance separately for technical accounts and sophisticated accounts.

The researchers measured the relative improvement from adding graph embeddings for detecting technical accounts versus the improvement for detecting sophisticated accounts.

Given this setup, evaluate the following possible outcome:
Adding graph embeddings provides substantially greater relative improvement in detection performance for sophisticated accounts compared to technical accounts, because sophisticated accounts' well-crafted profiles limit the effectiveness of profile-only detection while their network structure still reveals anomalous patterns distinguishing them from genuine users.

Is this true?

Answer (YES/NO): NO